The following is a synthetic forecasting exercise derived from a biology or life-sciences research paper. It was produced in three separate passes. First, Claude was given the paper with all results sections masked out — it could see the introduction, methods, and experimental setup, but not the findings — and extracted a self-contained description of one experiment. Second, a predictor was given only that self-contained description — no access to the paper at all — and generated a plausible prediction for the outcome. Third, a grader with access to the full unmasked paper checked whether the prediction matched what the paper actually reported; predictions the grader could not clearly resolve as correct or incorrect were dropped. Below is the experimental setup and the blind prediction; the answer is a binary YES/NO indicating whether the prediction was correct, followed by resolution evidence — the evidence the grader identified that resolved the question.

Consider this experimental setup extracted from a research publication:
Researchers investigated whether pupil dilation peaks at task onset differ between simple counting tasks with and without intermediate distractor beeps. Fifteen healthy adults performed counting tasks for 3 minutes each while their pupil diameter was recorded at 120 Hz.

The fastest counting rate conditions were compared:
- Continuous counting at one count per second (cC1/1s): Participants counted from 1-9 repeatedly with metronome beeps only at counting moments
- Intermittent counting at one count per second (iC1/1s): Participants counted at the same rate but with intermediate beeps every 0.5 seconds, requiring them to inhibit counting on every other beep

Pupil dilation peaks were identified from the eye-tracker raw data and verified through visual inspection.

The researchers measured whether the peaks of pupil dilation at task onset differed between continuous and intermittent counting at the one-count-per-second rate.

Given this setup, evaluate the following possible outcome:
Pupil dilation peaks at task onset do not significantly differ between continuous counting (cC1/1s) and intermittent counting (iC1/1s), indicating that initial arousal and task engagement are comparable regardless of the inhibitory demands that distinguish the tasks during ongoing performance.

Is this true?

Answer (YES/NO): NO